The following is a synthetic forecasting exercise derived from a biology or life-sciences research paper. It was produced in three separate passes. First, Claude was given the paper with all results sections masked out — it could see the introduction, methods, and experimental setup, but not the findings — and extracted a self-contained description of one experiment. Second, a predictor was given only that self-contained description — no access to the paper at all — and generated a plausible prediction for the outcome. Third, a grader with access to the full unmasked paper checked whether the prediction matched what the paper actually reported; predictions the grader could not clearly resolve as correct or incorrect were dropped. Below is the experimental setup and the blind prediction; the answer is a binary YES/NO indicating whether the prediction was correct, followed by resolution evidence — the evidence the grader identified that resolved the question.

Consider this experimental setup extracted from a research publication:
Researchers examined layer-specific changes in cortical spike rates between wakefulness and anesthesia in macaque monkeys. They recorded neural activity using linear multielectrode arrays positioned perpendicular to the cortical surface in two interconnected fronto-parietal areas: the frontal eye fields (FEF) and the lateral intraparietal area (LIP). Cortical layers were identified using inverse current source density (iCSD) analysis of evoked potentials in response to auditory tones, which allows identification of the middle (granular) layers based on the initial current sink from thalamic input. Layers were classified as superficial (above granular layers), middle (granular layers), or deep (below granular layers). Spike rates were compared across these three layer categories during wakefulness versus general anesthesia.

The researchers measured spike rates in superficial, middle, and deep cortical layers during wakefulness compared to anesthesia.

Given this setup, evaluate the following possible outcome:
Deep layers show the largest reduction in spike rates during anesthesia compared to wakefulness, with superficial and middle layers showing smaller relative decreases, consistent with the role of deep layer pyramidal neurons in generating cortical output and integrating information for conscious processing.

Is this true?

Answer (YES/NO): YES